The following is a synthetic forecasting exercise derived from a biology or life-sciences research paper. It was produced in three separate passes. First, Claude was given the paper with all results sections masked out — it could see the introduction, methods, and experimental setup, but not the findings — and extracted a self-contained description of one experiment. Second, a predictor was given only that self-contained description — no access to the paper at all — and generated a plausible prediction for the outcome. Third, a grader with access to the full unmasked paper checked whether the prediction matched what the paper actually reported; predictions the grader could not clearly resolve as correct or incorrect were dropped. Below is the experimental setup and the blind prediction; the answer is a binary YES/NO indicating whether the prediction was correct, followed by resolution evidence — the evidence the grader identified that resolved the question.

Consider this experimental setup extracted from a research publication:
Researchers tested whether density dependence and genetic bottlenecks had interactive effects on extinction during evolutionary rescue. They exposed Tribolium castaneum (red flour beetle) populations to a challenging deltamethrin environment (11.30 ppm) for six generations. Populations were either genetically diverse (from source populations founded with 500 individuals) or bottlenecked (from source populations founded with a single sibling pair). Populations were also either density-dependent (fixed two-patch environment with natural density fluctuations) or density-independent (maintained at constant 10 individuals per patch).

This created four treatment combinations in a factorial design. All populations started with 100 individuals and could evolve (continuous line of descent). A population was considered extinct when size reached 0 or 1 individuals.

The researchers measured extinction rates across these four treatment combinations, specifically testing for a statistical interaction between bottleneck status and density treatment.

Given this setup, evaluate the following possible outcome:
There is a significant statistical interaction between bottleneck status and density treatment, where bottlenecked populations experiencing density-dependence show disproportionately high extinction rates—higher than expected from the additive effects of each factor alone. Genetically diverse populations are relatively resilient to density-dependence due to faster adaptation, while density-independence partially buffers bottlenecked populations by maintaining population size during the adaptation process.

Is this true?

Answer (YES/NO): NO